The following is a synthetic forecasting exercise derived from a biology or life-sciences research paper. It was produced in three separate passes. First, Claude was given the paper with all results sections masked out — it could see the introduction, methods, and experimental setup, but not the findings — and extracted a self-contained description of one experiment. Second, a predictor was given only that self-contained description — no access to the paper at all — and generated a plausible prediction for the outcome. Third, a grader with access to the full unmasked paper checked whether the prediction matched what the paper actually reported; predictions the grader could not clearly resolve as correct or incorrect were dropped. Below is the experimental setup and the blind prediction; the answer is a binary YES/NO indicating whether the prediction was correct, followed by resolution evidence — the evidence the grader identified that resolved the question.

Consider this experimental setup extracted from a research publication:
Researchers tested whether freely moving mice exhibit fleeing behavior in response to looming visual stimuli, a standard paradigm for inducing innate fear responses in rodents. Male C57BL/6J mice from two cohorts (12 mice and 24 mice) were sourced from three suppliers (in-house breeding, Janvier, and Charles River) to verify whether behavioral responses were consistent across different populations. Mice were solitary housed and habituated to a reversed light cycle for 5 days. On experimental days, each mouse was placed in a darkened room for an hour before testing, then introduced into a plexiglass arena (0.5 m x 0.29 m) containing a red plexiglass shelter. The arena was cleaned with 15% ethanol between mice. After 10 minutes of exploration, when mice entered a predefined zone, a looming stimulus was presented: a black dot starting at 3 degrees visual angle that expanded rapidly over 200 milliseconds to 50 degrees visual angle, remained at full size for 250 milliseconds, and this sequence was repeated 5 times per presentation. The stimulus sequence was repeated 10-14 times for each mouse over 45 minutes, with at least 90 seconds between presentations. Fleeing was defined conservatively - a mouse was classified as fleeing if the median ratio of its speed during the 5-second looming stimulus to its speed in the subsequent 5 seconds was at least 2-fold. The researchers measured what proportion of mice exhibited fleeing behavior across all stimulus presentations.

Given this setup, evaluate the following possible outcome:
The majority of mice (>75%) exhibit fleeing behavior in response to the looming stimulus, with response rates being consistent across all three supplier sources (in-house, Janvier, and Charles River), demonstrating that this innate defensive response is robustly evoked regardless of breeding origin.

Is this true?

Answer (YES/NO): NO